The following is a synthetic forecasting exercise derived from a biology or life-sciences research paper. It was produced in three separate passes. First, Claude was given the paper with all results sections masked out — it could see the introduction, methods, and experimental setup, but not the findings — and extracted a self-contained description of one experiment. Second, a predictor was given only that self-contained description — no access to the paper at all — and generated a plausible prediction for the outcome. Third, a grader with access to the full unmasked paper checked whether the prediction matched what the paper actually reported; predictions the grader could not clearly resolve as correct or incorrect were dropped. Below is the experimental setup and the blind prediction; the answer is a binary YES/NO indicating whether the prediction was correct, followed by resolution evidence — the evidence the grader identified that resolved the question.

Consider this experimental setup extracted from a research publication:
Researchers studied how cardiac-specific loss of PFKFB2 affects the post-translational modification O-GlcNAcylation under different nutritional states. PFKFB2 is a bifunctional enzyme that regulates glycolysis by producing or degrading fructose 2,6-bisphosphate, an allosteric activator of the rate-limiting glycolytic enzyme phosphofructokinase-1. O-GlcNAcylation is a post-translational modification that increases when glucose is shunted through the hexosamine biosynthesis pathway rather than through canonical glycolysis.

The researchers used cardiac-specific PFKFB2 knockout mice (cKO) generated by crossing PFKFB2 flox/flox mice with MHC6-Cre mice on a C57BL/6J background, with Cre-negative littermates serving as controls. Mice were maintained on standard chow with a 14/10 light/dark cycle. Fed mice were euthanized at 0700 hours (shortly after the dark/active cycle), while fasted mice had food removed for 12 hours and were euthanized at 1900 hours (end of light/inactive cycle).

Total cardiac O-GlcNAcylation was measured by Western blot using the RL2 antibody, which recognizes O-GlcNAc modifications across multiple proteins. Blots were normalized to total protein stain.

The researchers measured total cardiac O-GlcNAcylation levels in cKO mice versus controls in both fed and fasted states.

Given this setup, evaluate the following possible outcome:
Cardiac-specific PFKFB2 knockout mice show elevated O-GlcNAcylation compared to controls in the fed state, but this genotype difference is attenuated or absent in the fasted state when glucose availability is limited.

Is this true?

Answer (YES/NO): YES